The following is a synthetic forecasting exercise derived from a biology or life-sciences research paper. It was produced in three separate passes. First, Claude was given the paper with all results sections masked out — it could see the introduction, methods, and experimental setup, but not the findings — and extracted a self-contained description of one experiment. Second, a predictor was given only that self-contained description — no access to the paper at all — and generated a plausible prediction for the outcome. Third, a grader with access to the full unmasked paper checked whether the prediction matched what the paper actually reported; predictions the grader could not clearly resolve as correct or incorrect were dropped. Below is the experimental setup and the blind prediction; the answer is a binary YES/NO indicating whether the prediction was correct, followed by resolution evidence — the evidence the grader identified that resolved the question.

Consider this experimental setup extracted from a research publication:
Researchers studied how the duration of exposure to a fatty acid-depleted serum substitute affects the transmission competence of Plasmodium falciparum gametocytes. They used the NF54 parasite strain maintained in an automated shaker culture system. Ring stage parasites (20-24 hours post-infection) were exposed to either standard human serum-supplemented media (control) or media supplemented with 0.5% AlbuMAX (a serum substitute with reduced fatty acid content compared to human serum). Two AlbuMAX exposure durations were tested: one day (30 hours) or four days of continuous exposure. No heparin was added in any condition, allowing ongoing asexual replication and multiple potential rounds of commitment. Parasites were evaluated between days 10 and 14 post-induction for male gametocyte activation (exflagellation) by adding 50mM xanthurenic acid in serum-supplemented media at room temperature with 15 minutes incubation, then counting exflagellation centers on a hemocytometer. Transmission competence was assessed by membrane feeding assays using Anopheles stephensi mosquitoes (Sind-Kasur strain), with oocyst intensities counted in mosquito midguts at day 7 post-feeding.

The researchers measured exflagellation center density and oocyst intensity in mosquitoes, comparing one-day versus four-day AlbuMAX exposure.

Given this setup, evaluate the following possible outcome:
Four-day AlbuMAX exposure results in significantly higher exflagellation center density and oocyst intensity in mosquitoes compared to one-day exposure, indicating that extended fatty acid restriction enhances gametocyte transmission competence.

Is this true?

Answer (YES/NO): NO